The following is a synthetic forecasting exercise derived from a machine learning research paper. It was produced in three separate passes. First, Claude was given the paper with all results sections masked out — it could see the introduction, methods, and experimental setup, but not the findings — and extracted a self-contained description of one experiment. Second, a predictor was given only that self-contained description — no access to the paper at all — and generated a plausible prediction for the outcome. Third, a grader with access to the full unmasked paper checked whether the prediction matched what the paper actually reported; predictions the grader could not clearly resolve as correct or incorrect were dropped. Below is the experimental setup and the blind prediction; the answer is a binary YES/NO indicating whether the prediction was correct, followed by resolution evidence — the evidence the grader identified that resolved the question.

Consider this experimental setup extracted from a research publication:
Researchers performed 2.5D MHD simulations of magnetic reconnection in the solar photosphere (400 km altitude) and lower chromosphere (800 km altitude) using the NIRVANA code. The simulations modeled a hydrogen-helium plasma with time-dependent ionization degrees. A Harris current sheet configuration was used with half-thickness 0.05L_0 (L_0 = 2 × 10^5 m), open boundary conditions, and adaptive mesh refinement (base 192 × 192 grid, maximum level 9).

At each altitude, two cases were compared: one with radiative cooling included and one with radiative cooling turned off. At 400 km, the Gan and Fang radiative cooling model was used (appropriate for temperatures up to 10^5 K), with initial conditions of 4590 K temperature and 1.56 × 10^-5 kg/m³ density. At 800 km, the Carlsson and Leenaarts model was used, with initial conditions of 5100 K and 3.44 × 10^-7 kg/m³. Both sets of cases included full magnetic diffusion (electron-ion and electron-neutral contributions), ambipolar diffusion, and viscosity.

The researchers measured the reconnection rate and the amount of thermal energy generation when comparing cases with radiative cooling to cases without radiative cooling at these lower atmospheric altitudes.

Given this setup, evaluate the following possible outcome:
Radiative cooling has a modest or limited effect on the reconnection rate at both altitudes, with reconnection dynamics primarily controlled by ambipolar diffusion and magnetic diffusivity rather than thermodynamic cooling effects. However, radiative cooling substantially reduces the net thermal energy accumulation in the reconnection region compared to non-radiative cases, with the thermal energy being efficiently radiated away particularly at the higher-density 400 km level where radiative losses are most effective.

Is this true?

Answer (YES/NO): NO